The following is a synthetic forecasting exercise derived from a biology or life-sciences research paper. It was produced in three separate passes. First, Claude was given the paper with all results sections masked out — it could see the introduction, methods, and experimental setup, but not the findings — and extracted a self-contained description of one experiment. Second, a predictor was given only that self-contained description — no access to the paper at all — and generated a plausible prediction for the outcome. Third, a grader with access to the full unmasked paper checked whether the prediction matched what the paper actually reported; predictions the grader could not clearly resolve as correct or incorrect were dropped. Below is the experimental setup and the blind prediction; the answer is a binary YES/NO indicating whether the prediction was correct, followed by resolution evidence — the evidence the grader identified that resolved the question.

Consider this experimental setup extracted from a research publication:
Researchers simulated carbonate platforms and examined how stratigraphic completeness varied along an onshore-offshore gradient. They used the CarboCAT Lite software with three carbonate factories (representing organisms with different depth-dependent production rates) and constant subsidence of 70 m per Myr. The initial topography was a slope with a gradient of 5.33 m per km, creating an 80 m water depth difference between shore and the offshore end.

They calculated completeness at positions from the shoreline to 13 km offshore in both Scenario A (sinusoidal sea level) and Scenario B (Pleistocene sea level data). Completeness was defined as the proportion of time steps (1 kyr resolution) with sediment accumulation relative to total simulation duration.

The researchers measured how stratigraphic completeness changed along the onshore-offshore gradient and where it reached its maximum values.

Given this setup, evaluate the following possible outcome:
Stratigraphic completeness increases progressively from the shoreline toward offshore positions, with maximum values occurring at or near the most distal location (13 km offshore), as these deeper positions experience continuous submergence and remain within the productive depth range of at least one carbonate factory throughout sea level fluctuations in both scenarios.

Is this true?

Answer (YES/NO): NO